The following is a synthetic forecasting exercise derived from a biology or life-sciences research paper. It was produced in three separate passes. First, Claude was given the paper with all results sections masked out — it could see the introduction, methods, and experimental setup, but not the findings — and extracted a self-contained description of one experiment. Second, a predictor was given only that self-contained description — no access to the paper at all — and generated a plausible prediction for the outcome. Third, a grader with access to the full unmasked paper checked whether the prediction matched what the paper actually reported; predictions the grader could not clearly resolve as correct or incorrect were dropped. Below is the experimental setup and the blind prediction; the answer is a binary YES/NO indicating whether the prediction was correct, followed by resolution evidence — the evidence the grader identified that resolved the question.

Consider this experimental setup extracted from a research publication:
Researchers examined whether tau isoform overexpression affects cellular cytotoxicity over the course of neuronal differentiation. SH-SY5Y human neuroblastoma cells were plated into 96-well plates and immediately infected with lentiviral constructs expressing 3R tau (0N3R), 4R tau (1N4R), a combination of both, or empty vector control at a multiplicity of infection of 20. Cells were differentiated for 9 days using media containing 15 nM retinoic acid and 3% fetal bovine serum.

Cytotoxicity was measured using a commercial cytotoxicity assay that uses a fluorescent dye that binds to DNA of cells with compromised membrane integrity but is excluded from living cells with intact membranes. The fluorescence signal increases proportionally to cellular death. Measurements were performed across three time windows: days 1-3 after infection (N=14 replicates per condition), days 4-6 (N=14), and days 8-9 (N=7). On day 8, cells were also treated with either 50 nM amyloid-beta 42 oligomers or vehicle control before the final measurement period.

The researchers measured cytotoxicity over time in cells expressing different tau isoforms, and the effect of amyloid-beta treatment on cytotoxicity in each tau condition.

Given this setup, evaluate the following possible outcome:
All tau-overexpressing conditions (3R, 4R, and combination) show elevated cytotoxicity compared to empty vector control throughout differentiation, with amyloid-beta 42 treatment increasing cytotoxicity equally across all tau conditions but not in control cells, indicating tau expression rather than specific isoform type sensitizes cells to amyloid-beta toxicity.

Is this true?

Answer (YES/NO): NO